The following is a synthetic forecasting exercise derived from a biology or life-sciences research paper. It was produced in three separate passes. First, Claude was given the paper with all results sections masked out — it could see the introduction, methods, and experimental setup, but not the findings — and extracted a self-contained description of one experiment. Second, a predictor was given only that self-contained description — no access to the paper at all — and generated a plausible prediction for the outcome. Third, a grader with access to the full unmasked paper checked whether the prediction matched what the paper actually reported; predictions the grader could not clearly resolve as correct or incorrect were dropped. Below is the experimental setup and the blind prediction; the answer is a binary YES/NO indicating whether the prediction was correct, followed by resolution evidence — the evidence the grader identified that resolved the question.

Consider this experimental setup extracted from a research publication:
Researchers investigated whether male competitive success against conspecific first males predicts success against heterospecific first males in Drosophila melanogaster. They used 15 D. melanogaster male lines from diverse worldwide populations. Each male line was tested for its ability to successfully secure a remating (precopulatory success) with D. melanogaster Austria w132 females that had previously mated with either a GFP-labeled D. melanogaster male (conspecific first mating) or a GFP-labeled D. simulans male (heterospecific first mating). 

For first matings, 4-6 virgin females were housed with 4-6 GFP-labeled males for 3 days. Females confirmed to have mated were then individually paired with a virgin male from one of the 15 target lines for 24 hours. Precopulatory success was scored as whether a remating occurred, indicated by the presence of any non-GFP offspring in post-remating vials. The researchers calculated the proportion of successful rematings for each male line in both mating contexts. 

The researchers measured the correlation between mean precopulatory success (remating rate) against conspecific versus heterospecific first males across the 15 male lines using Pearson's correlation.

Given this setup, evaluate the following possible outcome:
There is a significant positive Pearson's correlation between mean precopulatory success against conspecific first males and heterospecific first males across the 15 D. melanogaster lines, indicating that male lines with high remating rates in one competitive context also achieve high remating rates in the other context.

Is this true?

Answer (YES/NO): NO